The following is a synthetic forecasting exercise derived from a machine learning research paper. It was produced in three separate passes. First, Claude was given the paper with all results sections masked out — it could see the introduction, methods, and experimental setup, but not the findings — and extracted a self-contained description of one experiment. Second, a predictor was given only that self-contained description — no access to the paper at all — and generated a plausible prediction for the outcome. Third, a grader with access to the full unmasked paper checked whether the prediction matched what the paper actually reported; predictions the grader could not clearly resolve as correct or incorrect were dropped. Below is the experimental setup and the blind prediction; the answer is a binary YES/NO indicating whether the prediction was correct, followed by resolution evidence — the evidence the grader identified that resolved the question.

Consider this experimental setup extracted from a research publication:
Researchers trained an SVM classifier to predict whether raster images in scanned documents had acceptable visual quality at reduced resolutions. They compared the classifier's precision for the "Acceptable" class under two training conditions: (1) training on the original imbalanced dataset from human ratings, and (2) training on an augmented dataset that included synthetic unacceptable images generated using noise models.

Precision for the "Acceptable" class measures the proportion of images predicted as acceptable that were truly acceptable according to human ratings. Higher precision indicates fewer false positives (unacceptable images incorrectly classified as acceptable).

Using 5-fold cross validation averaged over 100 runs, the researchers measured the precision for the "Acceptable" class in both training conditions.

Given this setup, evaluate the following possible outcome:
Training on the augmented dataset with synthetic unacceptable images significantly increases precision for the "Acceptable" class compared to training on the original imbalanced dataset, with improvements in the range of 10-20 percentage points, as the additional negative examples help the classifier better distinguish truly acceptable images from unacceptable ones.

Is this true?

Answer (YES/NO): NO